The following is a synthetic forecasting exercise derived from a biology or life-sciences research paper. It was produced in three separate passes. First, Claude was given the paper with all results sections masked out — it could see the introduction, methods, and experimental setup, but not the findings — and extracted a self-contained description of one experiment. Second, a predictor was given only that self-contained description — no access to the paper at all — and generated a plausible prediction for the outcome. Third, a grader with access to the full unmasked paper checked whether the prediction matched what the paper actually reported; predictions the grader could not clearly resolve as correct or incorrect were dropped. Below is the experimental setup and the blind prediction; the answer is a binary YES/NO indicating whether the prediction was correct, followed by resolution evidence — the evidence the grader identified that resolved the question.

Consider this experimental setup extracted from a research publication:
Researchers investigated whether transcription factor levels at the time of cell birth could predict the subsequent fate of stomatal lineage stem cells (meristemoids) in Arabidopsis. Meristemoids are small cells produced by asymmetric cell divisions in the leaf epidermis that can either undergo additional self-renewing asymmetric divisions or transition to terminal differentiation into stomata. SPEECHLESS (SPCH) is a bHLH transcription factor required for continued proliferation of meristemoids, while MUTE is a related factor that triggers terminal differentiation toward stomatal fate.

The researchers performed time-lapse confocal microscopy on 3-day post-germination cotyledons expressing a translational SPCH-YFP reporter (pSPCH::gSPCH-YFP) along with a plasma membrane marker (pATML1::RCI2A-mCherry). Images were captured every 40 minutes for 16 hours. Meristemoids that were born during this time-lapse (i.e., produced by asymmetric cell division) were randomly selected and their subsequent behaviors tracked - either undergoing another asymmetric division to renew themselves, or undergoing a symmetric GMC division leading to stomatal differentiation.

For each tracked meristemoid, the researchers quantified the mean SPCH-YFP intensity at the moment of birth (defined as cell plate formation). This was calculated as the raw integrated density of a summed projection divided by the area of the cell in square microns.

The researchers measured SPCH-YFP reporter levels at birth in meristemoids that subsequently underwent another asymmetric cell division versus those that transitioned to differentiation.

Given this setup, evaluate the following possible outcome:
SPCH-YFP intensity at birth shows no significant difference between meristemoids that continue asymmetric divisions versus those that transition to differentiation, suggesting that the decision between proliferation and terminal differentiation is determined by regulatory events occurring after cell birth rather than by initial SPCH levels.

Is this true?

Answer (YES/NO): YES